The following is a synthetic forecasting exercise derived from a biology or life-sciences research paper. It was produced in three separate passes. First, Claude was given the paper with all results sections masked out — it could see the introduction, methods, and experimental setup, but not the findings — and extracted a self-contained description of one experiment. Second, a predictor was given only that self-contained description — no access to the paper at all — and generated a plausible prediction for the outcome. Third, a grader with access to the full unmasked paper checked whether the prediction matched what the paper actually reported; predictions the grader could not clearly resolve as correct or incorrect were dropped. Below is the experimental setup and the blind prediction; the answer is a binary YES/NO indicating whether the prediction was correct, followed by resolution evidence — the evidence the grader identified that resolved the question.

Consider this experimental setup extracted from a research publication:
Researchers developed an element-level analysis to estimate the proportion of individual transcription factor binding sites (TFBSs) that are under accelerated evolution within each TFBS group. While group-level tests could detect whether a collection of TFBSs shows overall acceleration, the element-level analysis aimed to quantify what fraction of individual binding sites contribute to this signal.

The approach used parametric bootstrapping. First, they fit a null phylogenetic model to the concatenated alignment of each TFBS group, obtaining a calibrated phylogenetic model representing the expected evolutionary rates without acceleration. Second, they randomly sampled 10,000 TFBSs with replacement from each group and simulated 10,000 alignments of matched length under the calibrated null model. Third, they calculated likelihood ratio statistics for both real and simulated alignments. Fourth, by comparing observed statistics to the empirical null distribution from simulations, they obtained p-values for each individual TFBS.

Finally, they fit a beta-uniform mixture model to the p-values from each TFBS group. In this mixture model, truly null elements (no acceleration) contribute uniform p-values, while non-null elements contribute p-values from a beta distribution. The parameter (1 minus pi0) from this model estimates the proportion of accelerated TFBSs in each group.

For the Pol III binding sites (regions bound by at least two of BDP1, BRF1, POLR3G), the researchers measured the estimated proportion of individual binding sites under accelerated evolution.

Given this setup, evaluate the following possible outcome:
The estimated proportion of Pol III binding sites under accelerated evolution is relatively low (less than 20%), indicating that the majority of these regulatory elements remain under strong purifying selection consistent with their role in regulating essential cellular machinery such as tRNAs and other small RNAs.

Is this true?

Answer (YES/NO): NO